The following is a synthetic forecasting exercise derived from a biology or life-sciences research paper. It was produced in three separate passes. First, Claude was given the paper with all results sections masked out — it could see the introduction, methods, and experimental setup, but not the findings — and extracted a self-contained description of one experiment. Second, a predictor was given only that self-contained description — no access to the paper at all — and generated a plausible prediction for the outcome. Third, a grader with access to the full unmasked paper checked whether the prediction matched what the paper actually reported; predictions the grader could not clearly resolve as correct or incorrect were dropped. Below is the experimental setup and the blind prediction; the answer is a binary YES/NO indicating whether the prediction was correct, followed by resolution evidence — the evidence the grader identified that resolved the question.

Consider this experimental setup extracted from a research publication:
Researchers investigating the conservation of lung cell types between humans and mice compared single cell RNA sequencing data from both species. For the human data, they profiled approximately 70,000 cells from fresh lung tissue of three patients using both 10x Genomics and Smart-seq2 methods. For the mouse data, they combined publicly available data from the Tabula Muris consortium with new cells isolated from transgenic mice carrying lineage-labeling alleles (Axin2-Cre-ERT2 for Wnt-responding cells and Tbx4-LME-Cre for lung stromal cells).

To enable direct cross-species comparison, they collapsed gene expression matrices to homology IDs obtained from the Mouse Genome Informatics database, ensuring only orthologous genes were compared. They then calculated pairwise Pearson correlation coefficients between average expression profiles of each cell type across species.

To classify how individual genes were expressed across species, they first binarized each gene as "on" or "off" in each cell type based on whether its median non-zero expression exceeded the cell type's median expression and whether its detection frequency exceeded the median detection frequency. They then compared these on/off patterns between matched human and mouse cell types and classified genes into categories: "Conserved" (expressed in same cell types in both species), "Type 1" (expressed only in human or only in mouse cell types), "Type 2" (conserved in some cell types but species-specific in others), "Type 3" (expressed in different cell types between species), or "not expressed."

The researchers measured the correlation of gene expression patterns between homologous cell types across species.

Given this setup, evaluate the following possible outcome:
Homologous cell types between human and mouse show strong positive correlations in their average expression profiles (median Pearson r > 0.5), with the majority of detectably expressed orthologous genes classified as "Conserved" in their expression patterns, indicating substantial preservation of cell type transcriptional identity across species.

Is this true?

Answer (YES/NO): NO